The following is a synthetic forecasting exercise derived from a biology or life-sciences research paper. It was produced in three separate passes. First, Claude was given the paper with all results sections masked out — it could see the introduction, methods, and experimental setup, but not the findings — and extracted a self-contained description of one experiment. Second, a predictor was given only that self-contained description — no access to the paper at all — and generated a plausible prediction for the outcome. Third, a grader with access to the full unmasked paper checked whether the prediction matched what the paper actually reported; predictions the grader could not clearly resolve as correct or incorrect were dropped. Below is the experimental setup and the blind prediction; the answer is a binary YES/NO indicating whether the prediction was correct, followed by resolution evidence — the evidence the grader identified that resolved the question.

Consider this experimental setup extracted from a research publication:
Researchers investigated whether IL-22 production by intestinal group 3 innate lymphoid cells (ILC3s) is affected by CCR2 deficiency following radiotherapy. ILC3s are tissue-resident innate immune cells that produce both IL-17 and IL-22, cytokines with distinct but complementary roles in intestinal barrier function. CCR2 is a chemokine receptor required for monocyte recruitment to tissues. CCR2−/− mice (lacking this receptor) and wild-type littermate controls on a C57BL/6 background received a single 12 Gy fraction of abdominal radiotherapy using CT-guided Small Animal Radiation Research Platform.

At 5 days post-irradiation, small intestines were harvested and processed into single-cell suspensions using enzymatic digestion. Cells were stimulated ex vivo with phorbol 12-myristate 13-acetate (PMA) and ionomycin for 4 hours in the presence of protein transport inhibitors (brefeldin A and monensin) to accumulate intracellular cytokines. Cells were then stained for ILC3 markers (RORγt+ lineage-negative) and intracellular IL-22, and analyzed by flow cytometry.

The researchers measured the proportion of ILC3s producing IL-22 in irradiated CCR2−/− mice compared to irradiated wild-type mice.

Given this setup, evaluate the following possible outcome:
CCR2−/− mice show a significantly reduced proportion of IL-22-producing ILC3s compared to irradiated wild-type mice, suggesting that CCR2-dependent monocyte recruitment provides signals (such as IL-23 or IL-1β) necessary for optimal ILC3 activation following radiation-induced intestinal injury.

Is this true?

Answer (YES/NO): YES